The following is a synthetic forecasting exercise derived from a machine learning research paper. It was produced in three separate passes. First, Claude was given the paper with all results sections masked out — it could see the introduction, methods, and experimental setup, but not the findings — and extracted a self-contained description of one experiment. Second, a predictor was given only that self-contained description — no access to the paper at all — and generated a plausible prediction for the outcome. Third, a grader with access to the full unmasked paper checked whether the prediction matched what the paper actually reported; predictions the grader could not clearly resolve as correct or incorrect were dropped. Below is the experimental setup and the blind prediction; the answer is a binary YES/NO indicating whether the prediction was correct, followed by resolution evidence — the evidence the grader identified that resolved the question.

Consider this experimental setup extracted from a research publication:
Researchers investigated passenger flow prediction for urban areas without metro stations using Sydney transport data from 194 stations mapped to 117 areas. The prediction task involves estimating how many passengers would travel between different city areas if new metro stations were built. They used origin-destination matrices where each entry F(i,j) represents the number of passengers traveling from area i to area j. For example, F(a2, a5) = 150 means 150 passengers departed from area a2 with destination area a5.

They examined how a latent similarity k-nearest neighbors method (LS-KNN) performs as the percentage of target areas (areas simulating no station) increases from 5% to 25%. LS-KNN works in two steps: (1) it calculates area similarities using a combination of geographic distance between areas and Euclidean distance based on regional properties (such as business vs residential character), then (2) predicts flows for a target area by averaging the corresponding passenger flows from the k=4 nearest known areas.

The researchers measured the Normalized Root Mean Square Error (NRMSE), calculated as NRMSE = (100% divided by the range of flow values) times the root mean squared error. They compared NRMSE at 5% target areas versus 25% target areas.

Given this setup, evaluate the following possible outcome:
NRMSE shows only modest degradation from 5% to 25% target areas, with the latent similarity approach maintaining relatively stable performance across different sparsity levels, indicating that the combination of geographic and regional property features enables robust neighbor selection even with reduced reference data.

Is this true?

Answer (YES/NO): NO